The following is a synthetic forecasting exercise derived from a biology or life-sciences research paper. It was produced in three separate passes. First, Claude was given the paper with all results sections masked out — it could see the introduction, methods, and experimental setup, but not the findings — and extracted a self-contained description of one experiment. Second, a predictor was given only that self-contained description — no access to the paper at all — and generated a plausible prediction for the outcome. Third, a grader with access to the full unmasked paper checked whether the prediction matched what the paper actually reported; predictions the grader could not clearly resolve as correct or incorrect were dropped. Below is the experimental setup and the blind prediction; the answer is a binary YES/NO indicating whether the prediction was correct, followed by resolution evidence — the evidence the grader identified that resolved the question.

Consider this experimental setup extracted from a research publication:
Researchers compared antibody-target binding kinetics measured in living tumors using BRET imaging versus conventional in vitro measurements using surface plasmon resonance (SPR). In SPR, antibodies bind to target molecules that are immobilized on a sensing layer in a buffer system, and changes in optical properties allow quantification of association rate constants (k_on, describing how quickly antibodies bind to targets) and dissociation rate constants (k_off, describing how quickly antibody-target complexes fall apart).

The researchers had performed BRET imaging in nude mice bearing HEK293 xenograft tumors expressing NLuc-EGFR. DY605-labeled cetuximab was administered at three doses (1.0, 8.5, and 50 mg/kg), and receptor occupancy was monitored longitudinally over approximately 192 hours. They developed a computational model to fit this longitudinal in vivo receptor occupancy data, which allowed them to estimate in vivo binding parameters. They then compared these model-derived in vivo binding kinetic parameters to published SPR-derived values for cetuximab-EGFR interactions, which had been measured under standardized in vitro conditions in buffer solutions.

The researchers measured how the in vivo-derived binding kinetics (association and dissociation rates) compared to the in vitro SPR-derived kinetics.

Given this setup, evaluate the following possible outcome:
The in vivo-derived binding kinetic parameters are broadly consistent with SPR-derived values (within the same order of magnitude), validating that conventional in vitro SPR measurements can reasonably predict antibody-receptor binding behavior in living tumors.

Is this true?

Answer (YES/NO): NO